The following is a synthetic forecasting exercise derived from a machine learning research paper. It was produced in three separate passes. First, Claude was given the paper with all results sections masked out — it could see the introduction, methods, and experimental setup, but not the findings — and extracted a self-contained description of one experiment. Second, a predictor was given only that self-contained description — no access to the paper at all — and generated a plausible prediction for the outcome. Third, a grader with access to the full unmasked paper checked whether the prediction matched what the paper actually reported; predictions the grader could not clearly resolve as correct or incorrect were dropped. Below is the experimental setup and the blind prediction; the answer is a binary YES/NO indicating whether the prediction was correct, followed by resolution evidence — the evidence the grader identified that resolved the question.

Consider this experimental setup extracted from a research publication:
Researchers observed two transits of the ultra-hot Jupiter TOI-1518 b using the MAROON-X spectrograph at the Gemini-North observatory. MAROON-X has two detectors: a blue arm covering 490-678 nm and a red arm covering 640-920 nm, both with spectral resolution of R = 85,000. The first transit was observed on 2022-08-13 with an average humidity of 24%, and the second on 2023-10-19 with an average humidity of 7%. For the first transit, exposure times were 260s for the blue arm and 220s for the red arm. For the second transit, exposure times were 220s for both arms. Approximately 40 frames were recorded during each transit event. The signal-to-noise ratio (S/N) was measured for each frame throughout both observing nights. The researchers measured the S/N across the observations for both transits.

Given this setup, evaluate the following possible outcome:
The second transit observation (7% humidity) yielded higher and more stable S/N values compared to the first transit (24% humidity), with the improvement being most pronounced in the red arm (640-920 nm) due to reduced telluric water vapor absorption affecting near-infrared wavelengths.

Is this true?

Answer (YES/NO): NO